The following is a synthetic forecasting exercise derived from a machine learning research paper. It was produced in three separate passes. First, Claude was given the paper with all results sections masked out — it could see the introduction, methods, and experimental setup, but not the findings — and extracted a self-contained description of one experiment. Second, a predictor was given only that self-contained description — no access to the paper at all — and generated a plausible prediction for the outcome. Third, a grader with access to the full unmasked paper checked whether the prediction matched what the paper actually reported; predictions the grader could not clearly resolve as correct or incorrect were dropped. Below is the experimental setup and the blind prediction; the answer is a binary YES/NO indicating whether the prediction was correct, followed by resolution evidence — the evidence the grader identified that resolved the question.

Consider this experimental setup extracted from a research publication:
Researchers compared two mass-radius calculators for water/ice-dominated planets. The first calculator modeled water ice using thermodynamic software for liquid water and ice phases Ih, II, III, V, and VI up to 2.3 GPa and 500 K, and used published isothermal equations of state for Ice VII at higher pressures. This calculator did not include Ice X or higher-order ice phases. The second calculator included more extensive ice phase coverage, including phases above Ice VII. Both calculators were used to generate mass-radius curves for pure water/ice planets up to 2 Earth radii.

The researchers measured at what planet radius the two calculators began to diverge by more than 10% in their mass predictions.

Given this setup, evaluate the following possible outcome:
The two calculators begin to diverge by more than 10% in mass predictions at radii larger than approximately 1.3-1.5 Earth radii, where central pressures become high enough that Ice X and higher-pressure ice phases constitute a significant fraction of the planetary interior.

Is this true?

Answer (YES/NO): NO